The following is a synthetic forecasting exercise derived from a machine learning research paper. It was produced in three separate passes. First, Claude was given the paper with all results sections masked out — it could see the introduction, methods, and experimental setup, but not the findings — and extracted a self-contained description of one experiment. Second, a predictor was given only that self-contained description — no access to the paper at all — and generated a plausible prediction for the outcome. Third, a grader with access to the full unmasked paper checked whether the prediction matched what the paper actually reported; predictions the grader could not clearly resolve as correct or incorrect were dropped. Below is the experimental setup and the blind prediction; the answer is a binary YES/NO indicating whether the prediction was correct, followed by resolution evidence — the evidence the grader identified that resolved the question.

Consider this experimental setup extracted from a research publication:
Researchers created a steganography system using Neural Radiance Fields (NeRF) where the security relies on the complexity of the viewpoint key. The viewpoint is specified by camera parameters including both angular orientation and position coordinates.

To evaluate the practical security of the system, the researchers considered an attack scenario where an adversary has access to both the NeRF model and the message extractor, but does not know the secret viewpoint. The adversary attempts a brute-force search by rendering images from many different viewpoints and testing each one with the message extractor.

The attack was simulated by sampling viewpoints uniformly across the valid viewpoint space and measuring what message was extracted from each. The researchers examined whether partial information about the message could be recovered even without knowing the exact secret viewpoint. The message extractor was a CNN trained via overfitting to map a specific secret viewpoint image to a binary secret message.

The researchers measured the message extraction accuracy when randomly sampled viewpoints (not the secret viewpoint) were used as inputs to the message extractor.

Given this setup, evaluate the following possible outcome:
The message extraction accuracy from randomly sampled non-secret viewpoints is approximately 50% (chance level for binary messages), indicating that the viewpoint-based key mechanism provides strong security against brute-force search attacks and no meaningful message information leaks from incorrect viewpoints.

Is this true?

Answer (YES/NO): YES